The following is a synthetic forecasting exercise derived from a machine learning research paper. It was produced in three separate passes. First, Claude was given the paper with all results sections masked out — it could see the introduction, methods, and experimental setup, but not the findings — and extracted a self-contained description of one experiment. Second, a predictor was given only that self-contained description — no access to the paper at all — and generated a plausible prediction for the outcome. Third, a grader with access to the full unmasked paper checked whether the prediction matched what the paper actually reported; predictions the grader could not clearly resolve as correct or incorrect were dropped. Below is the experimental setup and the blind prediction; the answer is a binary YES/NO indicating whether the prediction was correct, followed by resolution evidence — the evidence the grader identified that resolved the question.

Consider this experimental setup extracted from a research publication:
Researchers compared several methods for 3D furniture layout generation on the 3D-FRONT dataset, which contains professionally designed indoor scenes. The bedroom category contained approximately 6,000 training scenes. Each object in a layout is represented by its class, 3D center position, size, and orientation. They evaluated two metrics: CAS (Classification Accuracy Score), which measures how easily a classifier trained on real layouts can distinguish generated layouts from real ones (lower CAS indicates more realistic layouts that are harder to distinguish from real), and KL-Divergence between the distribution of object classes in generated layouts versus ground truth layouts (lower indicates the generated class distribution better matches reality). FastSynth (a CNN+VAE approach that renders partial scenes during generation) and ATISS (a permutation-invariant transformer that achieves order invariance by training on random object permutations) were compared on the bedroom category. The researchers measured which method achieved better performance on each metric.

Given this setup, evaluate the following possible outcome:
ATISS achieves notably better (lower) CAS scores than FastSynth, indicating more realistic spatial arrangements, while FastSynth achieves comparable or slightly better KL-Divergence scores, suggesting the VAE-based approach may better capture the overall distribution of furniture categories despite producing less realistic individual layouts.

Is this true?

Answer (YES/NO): YES